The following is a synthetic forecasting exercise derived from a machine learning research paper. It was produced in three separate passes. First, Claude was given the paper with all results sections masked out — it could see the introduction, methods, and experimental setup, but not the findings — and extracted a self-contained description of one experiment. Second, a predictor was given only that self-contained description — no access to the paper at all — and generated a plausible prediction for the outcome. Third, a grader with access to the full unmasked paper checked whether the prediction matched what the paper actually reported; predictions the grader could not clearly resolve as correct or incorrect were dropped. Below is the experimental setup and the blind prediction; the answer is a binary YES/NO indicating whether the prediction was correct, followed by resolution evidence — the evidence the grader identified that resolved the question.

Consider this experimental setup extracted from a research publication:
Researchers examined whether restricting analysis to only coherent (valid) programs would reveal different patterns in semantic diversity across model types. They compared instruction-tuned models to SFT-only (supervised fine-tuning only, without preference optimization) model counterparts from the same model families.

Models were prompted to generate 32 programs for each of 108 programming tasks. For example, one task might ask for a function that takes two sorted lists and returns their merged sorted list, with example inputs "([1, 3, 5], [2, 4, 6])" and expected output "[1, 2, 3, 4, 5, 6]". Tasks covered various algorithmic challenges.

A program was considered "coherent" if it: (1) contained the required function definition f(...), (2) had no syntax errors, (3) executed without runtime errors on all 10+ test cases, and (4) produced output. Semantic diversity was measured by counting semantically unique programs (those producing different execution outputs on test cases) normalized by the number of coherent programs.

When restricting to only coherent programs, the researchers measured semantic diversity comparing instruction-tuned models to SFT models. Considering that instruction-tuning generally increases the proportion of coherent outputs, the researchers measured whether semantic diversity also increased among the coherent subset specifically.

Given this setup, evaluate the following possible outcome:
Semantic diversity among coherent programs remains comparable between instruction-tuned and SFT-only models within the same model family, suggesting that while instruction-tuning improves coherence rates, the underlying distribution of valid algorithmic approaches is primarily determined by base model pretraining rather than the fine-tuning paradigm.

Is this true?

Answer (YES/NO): NO